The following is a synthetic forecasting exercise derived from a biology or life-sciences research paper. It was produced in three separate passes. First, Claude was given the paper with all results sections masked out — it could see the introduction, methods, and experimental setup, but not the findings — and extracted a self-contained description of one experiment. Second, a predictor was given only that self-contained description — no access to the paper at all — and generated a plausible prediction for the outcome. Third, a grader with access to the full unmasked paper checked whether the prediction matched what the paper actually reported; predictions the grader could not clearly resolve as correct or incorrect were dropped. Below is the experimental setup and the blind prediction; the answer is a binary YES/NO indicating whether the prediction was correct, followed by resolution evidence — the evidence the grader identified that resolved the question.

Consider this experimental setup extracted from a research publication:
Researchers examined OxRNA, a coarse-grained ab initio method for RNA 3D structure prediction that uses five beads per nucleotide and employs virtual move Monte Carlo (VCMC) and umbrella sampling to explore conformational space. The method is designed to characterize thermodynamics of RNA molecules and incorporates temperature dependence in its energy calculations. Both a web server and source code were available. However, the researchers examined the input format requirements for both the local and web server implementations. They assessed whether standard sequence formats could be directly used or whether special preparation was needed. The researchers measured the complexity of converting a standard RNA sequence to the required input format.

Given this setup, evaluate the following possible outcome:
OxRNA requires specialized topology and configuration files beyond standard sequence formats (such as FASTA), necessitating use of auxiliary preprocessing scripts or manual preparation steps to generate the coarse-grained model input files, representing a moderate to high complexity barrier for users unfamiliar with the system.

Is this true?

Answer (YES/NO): YES